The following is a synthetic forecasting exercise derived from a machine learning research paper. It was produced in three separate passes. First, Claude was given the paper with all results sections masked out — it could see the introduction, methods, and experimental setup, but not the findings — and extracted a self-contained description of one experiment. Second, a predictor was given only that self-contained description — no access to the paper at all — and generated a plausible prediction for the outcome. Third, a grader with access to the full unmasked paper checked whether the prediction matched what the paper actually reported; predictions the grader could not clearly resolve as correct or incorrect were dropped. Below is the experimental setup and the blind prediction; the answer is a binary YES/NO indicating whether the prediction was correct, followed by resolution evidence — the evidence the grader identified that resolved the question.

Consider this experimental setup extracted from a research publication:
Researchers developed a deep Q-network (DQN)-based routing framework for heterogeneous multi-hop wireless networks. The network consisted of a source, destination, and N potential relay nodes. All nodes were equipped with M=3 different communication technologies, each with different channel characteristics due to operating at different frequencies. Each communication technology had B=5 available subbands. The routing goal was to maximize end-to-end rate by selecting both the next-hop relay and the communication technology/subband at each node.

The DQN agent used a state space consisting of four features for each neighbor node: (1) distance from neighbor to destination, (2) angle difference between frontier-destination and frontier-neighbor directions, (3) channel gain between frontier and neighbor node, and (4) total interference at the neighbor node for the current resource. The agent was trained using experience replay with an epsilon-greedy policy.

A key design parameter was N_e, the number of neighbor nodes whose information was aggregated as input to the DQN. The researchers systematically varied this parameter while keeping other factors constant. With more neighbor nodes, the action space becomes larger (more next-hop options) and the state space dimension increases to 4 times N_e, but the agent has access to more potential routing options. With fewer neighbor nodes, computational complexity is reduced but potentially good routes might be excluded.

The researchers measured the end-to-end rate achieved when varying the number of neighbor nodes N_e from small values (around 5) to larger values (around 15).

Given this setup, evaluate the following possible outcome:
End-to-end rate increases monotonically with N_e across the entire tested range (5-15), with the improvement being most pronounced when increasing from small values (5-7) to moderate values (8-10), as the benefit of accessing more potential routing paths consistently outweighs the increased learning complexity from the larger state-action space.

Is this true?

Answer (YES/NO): NO